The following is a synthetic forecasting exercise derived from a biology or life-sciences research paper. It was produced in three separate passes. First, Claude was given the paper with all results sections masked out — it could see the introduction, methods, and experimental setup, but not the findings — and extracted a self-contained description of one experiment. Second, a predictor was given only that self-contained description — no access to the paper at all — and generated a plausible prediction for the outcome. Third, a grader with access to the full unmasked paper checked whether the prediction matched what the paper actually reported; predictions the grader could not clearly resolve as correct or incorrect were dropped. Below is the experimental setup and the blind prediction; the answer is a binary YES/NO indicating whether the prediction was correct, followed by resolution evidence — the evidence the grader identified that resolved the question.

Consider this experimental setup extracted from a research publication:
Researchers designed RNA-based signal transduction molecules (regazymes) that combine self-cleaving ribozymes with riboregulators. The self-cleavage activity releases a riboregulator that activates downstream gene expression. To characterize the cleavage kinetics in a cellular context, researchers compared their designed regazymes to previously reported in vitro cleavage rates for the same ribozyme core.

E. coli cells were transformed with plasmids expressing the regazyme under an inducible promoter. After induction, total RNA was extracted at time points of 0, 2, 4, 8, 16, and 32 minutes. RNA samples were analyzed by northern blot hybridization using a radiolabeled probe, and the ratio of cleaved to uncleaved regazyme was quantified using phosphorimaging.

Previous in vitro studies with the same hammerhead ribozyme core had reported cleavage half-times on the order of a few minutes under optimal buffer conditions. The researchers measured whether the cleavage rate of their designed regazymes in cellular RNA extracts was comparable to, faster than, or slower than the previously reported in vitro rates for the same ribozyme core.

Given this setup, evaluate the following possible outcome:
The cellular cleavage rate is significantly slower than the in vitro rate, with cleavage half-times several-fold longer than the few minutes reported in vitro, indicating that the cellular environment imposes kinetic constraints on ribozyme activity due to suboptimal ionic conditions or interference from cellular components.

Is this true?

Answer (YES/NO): NO